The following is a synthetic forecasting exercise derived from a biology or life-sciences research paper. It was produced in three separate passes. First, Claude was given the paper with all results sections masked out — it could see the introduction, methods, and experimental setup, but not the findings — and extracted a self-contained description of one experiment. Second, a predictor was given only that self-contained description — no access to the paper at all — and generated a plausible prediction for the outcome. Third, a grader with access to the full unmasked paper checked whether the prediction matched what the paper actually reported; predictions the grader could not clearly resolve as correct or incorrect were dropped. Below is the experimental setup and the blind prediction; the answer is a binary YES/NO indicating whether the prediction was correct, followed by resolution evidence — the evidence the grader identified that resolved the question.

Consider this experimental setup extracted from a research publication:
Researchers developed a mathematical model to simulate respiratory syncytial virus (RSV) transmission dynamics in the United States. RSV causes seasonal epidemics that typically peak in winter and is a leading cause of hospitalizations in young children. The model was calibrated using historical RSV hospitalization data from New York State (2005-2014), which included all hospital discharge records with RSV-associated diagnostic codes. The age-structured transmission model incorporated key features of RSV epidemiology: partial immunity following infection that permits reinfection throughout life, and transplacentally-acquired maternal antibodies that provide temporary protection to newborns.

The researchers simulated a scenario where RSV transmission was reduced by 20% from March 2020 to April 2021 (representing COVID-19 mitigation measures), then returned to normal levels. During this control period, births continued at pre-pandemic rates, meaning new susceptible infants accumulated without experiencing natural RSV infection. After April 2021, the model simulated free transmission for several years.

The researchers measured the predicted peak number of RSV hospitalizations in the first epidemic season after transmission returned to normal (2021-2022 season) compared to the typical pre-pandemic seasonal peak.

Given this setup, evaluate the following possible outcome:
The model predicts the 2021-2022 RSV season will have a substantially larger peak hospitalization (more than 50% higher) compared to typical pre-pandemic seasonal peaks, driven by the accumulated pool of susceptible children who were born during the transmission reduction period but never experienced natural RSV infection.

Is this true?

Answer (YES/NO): YES